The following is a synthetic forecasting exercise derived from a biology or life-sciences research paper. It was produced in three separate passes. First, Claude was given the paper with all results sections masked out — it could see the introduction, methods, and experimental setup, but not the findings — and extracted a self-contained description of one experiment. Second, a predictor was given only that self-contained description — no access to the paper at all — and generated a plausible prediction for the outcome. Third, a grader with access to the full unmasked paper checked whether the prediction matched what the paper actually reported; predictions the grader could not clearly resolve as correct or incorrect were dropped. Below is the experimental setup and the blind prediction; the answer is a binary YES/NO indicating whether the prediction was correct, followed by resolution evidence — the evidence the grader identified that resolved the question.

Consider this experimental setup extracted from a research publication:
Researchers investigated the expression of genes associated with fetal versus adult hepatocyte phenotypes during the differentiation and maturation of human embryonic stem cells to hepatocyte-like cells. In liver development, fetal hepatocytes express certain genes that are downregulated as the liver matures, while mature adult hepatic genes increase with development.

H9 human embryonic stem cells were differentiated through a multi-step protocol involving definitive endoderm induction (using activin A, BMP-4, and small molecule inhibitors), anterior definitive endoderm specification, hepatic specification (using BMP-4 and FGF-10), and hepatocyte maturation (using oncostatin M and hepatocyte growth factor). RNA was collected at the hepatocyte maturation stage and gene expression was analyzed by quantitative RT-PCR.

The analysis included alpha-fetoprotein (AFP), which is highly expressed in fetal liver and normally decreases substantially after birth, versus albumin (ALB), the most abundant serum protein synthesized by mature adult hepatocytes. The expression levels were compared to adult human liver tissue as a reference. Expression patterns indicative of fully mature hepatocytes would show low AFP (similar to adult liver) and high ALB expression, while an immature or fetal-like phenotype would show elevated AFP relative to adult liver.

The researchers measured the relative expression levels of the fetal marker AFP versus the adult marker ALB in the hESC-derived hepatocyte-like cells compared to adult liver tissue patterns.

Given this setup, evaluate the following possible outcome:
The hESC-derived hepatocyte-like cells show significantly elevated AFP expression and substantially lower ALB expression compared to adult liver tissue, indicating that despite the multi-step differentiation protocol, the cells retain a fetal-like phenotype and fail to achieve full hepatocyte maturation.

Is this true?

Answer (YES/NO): NO